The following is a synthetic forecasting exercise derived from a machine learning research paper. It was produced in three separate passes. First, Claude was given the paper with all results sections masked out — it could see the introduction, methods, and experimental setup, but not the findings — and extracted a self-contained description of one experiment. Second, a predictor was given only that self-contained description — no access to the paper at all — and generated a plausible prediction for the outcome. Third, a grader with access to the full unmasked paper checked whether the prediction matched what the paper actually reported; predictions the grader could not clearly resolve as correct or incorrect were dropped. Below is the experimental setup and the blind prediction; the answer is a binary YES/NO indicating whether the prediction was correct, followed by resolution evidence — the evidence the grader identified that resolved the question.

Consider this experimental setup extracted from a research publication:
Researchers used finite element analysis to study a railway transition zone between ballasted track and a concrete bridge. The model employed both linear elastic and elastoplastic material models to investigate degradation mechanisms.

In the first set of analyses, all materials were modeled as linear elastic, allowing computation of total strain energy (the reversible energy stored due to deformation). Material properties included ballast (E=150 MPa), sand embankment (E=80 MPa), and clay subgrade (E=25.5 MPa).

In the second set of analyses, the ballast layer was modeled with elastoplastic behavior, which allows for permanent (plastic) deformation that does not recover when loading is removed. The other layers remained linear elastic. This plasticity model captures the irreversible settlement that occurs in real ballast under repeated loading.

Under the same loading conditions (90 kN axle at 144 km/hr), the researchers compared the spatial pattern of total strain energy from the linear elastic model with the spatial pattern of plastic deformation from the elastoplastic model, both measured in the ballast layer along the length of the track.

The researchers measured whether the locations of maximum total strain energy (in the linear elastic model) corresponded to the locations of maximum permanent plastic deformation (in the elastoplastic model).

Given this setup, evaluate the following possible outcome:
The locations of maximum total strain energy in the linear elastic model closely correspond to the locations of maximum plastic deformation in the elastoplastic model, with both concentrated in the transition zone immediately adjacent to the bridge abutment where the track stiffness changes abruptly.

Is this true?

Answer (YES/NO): YES